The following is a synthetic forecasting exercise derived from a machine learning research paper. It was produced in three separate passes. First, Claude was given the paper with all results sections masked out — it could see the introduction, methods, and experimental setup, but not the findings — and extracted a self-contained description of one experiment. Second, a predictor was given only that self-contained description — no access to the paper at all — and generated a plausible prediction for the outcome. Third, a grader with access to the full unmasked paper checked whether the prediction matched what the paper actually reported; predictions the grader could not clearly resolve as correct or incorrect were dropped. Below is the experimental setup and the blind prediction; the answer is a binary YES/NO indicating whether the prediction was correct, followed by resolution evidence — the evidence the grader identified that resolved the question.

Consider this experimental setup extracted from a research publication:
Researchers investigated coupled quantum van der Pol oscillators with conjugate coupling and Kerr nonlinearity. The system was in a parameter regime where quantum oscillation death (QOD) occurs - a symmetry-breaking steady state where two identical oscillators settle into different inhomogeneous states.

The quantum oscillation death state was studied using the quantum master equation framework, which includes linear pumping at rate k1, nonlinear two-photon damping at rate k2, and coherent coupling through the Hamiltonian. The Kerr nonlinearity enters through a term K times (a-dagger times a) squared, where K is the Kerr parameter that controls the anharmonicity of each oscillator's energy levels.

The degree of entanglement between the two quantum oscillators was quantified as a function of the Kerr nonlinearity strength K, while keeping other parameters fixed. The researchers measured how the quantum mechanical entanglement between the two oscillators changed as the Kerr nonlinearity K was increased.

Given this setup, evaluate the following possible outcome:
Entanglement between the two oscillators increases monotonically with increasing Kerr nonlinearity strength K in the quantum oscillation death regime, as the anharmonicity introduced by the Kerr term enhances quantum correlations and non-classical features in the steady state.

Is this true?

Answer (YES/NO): NO